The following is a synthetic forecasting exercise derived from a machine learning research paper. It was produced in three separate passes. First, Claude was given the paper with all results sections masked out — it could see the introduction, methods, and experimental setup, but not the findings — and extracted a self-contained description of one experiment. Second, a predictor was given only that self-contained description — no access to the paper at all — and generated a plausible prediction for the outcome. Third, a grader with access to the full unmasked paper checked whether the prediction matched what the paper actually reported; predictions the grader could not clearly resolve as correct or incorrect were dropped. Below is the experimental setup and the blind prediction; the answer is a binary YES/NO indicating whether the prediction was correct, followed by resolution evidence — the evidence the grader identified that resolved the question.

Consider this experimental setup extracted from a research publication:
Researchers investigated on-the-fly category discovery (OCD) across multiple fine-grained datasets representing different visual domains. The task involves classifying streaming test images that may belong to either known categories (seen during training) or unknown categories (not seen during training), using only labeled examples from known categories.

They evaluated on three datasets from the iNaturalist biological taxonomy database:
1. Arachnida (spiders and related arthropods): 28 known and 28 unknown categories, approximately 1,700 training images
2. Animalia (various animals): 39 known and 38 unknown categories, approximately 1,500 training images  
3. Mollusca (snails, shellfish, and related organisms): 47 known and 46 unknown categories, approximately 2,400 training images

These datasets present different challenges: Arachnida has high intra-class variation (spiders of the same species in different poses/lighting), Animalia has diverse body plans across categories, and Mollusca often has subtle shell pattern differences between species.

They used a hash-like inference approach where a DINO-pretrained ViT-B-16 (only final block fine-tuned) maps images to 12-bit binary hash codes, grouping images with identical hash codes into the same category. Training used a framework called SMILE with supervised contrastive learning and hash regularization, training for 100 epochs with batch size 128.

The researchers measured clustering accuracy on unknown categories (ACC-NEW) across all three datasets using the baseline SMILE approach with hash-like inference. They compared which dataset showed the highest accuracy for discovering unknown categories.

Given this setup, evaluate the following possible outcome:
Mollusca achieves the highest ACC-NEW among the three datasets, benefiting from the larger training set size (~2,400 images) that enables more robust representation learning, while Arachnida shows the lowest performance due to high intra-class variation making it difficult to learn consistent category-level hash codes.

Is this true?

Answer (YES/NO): YES